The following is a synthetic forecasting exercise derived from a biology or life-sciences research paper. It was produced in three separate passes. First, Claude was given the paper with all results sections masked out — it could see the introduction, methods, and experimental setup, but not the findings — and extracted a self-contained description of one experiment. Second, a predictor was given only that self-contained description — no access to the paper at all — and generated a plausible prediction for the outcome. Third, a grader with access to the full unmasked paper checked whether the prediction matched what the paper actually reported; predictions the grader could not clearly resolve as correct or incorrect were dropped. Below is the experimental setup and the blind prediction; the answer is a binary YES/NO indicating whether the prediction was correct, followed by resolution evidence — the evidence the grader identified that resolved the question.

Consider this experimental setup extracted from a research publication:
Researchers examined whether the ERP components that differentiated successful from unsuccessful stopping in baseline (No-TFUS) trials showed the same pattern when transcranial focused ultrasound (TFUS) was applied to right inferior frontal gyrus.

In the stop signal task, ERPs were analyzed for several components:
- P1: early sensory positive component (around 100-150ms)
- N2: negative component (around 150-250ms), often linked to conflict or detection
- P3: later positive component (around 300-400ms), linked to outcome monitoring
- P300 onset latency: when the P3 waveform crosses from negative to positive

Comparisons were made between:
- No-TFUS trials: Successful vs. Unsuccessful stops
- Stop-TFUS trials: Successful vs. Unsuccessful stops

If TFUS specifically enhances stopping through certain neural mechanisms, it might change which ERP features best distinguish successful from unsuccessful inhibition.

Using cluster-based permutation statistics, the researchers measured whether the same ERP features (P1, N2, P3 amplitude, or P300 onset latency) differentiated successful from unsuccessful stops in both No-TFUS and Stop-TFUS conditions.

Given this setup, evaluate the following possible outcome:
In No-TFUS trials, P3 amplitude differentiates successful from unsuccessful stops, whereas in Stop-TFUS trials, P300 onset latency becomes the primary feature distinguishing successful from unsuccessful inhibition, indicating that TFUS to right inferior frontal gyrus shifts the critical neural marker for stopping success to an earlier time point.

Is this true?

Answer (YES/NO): NO